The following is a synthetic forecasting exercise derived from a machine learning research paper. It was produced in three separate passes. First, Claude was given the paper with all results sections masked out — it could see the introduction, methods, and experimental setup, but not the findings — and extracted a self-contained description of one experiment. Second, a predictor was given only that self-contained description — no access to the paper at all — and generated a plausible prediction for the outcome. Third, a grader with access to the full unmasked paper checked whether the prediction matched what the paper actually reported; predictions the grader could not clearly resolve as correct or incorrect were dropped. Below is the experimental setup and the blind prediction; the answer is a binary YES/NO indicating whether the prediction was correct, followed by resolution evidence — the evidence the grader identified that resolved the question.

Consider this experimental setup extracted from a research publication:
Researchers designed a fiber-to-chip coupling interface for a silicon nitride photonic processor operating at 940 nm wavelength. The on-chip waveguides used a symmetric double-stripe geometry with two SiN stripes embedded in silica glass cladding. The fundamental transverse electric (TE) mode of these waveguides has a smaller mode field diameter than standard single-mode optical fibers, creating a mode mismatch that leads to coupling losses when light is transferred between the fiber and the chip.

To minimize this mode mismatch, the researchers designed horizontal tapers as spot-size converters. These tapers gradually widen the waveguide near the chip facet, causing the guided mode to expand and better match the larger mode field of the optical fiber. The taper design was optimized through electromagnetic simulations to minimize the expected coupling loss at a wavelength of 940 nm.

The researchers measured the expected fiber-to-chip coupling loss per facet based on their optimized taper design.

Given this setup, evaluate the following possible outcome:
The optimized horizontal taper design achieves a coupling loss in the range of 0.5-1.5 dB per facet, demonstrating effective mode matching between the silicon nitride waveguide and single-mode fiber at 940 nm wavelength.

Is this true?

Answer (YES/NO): NO